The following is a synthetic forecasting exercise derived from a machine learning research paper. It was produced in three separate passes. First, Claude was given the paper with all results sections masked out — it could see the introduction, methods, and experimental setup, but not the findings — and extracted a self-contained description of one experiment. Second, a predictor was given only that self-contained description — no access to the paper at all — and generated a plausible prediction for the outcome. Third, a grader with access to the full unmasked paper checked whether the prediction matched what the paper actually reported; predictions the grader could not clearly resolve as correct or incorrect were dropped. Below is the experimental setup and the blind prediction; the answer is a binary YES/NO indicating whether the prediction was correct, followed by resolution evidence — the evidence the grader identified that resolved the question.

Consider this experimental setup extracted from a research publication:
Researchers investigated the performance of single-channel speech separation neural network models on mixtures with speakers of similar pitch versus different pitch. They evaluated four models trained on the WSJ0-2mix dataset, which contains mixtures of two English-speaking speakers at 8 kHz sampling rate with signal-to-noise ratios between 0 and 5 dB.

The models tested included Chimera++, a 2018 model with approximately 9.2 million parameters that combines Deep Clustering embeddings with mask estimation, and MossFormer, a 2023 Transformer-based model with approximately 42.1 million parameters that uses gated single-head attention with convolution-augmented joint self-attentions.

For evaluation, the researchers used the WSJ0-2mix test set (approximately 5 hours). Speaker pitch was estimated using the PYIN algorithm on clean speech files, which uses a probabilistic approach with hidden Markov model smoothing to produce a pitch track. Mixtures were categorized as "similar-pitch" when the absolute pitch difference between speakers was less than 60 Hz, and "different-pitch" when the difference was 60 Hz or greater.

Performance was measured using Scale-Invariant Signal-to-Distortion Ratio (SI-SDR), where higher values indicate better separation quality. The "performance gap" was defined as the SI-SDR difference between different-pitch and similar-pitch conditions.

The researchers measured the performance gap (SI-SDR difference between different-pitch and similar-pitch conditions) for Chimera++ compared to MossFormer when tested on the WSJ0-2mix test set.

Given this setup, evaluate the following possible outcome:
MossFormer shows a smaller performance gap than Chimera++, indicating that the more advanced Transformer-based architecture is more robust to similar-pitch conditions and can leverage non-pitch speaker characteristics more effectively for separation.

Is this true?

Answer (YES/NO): YES